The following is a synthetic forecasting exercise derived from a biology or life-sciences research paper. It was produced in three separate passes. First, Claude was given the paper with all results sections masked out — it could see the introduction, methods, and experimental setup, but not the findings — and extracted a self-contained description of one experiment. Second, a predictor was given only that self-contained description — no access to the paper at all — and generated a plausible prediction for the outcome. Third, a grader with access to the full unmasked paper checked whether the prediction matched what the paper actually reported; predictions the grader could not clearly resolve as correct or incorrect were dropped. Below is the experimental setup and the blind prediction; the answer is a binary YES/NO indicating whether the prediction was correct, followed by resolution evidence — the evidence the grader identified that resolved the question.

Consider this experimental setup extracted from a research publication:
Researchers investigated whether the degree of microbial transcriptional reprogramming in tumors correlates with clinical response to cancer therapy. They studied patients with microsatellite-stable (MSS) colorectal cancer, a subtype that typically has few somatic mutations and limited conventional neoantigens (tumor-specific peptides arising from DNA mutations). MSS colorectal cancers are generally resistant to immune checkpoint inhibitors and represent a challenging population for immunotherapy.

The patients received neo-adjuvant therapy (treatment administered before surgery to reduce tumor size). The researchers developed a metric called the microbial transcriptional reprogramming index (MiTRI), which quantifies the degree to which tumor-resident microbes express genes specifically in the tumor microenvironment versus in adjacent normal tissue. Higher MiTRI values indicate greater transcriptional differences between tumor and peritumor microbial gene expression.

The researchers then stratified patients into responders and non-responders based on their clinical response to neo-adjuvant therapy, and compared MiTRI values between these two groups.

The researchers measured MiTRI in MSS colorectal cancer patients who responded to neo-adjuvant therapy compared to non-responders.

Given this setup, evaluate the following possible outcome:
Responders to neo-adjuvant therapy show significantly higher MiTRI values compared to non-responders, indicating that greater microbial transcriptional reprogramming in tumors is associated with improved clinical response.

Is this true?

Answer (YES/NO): YES